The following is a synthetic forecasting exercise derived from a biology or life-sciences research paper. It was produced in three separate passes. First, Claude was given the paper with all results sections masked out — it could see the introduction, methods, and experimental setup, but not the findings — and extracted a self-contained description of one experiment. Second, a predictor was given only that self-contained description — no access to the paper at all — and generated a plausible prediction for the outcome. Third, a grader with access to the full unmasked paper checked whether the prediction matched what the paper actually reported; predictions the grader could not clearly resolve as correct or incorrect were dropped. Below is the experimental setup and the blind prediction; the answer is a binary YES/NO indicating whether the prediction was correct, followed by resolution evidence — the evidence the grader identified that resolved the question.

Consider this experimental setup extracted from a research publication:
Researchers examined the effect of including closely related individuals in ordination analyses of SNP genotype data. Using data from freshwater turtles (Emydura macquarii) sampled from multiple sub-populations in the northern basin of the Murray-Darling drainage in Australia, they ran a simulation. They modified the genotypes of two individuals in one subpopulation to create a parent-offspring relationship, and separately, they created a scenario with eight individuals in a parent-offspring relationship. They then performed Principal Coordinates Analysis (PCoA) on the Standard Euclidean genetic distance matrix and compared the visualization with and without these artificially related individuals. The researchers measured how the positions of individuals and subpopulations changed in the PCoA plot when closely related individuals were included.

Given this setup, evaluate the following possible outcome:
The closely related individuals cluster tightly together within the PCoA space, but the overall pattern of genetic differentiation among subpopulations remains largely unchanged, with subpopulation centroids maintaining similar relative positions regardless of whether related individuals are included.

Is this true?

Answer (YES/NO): NO